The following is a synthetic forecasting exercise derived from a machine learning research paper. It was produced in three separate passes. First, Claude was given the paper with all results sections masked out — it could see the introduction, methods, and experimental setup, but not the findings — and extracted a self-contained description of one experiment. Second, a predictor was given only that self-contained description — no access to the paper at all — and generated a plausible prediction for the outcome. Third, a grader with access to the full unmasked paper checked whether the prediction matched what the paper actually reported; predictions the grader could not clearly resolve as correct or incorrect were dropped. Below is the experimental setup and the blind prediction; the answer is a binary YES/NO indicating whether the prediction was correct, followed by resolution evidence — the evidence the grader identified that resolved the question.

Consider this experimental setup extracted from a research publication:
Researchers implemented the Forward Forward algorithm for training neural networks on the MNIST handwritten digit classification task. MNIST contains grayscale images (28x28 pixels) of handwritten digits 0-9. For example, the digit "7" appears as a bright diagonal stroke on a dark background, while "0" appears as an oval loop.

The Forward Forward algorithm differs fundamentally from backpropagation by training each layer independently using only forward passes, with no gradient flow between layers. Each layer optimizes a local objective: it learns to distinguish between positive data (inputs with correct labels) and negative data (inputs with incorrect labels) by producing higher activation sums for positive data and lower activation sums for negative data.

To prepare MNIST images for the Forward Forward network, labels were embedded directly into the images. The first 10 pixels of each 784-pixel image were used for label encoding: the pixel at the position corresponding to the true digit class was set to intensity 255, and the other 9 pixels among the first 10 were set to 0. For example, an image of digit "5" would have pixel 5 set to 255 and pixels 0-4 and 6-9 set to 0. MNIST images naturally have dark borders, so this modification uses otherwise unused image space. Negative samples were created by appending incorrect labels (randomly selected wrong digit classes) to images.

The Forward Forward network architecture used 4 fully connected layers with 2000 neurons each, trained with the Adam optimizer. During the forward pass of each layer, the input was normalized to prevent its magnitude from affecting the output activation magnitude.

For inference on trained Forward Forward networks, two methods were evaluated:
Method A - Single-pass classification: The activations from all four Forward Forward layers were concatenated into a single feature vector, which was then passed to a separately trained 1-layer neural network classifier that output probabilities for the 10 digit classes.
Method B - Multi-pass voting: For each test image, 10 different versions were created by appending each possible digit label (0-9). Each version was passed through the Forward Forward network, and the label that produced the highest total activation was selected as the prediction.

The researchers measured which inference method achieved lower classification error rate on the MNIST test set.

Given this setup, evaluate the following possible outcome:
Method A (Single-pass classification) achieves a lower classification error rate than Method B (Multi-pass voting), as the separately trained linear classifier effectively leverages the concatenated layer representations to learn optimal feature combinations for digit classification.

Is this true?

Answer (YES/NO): YES